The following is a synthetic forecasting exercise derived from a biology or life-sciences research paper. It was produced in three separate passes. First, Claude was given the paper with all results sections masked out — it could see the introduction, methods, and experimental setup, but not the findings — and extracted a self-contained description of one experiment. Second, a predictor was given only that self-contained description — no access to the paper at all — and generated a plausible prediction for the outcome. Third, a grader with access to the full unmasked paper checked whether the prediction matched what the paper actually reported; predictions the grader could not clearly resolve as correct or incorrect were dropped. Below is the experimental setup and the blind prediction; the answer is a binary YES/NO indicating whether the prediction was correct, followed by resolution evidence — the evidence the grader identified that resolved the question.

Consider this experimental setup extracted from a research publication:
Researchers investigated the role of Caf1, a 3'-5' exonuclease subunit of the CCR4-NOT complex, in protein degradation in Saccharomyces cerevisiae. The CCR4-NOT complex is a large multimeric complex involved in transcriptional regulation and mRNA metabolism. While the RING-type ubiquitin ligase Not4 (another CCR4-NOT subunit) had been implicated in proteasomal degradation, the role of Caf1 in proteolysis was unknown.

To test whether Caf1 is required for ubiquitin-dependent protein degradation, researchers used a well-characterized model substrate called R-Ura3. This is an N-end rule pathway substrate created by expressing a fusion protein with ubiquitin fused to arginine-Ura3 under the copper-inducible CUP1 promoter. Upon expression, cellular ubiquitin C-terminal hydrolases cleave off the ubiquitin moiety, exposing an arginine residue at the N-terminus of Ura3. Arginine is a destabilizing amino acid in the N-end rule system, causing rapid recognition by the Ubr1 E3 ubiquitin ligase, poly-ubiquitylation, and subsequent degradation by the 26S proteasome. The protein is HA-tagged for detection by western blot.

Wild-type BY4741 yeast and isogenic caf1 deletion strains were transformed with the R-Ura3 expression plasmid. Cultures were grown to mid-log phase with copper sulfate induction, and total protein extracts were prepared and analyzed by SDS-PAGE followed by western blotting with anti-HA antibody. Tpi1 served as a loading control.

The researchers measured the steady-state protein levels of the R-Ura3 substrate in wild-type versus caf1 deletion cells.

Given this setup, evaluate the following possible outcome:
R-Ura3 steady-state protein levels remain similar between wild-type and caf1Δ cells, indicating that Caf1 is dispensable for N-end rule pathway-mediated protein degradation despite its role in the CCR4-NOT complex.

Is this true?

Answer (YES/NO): NO